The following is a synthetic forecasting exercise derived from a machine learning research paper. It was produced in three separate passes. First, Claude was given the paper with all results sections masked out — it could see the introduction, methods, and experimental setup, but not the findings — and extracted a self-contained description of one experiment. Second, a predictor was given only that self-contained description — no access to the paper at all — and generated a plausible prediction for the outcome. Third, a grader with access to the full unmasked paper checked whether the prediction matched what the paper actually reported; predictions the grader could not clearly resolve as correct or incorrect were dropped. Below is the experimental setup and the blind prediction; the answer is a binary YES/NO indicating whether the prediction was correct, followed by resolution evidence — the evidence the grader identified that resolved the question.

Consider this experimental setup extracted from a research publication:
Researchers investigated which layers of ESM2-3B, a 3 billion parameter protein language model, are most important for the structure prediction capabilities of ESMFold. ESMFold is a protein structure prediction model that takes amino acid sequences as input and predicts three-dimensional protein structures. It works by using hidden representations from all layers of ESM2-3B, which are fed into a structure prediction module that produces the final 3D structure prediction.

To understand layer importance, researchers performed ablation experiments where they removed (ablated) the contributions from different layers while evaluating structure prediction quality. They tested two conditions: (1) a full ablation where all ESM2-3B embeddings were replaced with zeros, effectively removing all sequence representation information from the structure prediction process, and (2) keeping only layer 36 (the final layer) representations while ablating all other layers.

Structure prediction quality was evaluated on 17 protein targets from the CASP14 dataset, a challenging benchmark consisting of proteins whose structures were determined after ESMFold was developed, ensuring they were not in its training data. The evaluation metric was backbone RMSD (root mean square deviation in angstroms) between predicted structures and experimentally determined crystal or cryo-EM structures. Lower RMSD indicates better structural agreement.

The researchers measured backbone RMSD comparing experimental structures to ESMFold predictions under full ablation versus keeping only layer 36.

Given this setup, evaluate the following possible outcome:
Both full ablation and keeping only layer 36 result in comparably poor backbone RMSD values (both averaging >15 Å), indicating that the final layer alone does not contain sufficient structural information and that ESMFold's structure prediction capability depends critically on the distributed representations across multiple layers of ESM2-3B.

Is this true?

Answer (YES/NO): NO